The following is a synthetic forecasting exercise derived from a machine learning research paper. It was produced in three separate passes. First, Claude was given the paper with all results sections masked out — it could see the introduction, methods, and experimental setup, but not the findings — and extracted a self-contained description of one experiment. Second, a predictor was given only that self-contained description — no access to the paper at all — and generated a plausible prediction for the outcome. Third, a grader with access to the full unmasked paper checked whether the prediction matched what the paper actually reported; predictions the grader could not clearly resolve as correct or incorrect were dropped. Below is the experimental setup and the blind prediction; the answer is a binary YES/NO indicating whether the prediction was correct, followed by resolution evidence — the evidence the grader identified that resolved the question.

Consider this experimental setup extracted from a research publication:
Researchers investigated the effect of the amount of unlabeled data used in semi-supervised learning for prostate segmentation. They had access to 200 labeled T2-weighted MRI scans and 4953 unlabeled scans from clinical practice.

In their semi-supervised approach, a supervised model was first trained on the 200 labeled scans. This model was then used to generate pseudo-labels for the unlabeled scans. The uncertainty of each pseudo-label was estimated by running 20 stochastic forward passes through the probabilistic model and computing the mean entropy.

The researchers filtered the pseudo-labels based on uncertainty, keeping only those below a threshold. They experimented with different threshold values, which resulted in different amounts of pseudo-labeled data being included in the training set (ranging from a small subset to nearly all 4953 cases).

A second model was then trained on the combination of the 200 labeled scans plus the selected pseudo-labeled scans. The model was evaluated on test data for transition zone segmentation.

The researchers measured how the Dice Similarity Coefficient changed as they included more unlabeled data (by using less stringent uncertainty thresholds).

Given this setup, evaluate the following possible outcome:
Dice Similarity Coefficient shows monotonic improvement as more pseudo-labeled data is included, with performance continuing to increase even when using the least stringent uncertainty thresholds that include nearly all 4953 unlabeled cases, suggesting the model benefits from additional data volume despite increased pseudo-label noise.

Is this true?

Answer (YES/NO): NO